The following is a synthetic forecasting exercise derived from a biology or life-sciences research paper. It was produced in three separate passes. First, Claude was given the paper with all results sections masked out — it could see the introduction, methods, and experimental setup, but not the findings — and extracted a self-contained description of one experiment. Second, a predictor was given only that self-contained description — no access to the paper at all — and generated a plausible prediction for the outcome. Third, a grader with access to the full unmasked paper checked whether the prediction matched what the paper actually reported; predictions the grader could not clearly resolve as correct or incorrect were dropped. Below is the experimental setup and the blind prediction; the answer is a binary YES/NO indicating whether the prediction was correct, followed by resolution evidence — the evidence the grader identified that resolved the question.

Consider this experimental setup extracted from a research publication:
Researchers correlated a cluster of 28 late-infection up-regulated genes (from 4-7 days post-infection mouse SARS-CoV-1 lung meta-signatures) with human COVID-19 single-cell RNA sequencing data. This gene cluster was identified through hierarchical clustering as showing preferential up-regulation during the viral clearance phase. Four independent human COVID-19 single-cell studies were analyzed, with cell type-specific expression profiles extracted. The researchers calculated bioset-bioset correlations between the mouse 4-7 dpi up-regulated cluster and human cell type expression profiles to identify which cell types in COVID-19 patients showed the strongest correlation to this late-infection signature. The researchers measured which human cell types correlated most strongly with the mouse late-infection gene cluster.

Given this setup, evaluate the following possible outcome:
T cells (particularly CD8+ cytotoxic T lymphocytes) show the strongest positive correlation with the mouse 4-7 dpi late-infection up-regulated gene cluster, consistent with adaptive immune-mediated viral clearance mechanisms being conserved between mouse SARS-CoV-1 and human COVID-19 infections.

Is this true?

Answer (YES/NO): YES